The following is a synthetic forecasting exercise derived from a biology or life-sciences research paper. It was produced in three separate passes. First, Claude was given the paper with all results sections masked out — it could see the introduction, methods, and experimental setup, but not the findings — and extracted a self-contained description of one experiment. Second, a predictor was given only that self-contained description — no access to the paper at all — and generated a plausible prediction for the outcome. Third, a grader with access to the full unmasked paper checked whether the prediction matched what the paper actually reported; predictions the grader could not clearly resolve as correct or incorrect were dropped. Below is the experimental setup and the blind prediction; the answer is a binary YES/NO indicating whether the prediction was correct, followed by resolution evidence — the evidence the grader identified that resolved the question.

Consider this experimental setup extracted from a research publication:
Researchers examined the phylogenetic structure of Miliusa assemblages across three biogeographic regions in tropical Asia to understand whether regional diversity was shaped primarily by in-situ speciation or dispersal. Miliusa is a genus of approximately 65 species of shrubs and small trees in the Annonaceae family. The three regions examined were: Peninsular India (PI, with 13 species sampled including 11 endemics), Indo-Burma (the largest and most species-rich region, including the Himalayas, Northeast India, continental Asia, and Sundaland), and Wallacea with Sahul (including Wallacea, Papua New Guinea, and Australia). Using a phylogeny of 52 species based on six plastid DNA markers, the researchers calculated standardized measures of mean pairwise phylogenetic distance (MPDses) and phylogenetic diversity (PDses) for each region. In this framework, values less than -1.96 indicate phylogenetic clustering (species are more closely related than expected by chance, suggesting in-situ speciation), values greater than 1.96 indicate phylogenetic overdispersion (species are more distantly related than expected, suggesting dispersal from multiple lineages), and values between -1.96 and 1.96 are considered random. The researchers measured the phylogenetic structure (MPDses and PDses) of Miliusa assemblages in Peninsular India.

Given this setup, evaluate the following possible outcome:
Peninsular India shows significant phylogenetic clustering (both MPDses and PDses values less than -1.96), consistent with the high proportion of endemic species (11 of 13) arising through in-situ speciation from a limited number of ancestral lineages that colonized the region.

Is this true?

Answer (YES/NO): NO